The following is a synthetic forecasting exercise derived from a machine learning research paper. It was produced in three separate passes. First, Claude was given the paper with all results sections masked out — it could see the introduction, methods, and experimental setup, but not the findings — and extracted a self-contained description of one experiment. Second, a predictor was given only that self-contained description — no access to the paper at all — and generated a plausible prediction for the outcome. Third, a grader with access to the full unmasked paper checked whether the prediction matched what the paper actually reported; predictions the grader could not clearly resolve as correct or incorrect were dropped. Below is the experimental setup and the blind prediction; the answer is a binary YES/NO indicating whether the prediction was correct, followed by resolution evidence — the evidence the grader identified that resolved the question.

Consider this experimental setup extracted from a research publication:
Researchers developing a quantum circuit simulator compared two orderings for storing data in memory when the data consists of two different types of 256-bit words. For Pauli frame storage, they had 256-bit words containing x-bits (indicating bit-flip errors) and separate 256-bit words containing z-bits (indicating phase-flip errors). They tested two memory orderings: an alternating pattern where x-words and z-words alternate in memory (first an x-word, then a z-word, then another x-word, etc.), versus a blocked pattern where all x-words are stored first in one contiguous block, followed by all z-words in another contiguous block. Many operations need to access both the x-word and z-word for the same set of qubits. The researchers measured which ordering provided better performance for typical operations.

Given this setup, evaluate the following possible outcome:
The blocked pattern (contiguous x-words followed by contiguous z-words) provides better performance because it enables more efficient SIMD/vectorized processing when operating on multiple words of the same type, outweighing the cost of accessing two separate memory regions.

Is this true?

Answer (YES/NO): YES